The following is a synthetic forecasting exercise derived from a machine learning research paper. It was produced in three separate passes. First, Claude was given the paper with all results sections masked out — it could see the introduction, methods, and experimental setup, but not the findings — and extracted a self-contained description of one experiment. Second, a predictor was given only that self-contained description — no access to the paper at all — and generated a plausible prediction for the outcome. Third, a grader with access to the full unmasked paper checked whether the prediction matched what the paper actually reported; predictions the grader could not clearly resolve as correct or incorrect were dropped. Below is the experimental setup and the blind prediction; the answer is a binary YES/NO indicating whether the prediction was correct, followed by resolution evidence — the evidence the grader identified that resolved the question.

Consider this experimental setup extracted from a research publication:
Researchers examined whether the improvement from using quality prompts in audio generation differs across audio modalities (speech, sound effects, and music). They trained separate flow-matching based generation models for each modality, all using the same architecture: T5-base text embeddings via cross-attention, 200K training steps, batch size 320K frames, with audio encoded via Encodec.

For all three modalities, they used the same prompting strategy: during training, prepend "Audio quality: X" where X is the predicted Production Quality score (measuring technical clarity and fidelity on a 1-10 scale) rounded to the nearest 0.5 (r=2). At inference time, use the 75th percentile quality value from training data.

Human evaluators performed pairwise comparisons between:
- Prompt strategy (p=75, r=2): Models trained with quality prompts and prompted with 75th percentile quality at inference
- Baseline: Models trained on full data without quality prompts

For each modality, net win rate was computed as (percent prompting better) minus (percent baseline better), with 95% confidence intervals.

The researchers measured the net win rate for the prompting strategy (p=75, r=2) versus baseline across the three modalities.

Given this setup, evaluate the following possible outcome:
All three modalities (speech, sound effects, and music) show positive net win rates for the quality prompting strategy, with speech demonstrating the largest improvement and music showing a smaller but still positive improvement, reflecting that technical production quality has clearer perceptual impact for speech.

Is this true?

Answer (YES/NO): NO